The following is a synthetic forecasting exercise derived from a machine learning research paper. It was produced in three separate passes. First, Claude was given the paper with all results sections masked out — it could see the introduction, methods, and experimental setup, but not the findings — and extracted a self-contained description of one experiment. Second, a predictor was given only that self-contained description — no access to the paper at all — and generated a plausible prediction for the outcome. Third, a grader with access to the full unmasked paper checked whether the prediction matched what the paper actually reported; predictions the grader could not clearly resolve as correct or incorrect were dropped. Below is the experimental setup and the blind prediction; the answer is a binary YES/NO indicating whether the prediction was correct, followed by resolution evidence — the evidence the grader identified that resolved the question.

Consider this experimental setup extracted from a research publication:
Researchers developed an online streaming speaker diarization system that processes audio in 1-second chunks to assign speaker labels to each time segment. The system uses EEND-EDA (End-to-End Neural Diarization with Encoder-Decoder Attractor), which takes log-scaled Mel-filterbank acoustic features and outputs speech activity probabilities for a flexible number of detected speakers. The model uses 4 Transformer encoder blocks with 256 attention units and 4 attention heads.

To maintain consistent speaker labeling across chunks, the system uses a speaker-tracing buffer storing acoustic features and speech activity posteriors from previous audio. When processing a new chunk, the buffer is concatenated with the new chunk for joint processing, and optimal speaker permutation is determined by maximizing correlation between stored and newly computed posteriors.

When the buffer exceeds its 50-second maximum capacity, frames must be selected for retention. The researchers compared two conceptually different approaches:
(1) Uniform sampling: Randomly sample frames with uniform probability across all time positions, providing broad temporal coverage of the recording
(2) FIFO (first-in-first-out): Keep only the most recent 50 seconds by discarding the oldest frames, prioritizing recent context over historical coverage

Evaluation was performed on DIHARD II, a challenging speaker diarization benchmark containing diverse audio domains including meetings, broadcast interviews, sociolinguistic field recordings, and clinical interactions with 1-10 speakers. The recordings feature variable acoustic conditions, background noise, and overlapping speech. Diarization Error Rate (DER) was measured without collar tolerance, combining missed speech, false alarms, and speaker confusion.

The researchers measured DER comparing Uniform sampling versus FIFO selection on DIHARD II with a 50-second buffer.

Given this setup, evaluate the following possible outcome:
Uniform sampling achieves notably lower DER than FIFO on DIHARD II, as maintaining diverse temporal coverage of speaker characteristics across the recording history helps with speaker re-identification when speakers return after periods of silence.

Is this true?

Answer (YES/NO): YES